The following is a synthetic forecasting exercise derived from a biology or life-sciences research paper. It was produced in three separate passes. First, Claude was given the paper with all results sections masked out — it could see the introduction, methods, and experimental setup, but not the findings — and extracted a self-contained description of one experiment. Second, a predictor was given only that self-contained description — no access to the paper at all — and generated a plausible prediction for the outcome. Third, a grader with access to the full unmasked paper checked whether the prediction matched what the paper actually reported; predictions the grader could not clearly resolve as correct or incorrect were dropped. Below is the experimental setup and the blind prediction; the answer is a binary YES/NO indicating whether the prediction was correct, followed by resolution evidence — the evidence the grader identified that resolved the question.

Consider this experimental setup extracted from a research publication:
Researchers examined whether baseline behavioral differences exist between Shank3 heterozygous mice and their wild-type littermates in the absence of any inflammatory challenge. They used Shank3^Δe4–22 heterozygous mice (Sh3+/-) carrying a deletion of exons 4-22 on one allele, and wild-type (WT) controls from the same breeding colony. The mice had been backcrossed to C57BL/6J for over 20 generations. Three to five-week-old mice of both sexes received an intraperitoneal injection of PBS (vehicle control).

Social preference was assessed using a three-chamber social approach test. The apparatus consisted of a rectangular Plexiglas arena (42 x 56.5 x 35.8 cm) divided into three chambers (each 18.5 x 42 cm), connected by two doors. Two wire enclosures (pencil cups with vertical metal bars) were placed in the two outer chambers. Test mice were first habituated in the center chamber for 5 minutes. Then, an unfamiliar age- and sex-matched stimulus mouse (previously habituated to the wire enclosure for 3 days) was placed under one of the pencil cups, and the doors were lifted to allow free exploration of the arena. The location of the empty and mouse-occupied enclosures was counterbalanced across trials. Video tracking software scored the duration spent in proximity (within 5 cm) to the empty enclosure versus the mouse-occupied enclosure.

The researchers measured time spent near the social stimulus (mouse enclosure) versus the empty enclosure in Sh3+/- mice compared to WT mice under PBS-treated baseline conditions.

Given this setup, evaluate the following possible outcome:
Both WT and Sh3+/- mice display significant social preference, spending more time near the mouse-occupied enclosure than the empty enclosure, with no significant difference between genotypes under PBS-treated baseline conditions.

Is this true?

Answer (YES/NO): YES